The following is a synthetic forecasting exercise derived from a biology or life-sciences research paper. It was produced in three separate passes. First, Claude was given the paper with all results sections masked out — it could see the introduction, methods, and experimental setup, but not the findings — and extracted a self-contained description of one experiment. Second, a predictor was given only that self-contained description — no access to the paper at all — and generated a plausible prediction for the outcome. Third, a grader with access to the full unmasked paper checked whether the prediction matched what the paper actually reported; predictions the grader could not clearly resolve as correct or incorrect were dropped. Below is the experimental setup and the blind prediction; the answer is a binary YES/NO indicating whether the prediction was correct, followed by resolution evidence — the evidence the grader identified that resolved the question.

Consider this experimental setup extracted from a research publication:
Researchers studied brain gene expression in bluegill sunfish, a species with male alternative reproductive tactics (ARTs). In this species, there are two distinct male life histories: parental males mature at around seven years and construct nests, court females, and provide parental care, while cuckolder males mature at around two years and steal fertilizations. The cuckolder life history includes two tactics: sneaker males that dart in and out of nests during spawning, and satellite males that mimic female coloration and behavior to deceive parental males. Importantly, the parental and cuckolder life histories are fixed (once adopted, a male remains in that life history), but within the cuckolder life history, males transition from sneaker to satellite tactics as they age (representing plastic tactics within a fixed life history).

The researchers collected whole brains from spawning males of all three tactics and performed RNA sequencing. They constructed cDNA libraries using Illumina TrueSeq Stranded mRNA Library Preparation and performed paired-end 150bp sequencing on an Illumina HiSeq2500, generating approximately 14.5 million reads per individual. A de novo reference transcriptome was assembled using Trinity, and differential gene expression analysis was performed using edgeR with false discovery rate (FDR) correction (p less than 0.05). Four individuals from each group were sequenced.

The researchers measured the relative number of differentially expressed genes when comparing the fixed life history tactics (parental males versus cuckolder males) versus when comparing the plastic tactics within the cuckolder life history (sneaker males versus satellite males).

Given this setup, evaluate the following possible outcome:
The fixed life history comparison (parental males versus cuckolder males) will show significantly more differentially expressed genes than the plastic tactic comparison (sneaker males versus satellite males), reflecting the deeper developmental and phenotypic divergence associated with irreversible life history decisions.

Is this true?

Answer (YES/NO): NO